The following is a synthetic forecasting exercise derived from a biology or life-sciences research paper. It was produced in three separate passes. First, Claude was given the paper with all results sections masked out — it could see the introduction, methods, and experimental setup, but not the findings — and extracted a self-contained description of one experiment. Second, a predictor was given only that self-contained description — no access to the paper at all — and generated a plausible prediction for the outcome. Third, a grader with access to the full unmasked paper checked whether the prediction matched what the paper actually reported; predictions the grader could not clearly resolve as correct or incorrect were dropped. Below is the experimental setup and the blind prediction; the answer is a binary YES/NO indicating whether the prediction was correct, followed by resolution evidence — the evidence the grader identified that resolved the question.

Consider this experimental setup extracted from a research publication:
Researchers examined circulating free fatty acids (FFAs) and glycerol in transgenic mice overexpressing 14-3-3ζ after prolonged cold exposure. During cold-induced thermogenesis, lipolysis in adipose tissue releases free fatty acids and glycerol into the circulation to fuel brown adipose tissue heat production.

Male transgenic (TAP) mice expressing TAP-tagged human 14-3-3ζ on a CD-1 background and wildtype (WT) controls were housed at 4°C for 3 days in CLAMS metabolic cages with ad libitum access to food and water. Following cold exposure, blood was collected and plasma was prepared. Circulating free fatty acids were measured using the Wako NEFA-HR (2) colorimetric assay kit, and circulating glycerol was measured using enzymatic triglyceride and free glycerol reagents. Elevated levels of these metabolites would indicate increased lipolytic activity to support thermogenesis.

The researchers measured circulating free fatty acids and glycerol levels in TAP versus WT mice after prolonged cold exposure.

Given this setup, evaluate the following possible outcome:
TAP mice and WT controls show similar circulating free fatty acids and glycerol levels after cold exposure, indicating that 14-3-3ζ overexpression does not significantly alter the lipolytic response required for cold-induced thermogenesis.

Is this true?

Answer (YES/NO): YES